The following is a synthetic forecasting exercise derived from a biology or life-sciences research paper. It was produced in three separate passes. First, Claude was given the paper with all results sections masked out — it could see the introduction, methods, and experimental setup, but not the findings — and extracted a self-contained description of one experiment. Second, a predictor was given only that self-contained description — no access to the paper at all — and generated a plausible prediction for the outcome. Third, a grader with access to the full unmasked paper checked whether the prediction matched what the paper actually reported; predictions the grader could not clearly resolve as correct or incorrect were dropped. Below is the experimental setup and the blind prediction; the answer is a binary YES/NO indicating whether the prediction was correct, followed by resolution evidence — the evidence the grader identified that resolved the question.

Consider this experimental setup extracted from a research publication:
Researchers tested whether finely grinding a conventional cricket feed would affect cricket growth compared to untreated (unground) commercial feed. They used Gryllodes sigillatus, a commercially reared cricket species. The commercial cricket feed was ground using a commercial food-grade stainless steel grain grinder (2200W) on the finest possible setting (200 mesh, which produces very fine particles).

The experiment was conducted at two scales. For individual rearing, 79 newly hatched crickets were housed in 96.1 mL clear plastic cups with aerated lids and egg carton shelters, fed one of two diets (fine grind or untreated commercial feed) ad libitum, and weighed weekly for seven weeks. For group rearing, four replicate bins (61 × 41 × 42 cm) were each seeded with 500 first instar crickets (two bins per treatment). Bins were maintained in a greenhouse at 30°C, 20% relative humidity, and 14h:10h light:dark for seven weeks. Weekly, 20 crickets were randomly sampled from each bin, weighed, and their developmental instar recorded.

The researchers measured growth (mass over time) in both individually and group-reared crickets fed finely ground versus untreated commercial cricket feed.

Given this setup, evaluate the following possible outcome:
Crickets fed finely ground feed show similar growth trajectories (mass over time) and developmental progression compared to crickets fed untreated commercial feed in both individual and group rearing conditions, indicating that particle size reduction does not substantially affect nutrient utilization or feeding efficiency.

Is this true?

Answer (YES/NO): YES